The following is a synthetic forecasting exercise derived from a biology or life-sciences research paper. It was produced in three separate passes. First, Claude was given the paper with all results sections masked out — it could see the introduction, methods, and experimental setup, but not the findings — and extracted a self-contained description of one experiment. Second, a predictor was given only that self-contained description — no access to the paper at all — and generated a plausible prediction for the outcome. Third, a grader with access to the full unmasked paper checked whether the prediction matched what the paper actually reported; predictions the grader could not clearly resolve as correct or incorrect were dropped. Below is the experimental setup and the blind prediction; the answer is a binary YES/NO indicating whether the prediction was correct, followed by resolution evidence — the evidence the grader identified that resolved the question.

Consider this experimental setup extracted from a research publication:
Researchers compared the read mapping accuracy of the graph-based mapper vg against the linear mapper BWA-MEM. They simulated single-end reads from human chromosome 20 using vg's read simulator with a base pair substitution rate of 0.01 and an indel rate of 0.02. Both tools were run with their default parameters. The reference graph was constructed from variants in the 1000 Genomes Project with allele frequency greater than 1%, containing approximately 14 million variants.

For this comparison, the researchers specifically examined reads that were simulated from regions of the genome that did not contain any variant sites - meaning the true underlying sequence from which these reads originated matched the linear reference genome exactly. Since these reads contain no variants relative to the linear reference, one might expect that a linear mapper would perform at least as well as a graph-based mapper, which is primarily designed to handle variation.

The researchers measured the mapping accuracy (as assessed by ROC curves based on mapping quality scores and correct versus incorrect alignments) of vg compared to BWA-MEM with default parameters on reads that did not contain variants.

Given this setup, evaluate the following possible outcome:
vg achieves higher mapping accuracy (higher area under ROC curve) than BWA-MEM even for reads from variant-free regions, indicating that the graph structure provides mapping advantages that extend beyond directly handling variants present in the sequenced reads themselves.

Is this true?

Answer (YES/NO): YES